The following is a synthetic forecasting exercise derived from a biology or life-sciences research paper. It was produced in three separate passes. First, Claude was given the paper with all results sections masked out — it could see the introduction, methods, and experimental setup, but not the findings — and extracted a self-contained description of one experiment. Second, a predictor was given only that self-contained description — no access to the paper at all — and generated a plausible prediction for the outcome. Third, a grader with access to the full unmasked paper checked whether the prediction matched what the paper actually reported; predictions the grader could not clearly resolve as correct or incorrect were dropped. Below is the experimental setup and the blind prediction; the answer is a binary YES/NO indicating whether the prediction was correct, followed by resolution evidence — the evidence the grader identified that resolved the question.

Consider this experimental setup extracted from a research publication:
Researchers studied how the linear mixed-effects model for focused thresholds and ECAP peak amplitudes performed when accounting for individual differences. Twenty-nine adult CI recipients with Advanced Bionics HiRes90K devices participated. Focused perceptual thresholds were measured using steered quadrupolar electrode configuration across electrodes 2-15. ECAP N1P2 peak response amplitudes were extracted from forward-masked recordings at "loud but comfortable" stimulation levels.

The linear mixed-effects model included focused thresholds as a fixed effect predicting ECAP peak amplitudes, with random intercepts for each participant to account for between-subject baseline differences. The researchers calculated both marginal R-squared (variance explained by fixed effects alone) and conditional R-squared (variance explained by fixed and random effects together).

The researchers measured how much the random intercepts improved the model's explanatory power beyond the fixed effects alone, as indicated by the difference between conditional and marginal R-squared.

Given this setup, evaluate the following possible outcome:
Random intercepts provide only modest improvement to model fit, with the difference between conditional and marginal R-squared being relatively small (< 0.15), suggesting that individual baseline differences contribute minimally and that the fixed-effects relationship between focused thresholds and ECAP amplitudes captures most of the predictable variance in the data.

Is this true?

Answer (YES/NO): NO